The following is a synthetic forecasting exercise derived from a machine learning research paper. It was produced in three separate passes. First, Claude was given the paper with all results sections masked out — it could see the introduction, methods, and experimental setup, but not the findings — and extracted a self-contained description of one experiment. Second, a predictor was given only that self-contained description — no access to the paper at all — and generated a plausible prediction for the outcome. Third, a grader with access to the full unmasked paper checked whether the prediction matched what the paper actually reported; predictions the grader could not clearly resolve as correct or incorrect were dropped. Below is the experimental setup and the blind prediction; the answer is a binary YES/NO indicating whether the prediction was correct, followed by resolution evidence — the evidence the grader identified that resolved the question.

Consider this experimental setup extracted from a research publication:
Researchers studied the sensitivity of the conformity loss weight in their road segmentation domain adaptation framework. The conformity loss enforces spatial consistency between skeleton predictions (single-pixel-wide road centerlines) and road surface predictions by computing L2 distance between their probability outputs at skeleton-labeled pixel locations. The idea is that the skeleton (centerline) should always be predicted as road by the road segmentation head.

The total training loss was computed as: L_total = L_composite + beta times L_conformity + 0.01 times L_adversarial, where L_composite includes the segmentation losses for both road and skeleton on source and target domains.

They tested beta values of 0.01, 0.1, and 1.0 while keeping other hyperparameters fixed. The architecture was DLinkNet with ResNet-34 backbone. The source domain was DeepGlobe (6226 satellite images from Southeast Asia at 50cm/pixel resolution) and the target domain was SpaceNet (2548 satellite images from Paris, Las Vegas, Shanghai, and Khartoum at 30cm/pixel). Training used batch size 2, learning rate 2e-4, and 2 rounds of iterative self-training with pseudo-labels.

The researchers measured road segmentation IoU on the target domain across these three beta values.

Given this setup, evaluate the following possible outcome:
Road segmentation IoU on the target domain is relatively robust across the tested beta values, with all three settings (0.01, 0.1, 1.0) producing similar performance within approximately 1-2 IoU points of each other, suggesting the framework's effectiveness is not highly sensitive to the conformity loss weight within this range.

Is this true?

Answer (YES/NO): YES